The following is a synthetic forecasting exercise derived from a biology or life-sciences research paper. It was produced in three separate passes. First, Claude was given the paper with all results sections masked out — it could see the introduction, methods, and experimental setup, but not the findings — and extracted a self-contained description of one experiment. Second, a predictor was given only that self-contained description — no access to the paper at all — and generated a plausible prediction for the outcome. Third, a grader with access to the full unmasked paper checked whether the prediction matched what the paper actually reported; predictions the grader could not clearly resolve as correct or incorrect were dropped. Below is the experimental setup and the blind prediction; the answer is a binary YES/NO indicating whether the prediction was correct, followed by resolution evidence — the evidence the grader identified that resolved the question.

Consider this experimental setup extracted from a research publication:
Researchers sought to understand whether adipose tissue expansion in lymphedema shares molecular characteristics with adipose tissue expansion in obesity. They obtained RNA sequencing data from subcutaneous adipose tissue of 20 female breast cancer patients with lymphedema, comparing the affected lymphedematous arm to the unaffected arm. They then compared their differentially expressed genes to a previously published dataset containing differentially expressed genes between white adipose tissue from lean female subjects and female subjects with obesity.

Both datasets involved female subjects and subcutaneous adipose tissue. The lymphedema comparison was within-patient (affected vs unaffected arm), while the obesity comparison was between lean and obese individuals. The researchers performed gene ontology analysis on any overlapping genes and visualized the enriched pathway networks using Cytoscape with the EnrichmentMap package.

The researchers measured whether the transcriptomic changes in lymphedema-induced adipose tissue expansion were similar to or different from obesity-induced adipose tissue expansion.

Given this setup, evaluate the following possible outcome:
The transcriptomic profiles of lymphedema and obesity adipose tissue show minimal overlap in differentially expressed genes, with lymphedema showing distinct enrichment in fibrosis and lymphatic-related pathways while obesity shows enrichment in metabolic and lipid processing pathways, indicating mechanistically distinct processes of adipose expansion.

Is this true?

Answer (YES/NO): NO